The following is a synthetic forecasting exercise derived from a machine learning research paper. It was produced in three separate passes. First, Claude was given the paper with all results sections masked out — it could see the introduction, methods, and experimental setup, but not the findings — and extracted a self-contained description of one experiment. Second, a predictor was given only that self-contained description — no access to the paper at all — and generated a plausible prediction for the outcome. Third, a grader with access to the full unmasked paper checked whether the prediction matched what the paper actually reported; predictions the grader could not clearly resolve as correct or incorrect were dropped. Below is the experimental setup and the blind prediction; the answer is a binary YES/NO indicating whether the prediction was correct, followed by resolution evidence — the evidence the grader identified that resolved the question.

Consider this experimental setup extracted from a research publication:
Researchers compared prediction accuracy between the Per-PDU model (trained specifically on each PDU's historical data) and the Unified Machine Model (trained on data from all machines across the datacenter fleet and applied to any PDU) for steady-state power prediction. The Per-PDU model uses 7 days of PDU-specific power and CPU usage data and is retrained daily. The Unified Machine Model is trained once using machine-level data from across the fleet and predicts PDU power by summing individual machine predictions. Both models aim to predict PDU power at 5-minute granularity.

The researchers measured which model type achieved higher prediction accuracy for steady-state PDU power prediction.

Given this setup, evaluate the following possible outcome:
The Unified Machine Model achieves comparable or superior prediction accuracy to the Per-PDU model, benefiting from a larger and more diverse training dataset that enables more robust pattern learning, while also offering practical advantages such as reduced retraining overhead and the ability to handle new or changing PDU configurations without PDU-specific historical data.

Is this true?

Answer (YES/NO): YES